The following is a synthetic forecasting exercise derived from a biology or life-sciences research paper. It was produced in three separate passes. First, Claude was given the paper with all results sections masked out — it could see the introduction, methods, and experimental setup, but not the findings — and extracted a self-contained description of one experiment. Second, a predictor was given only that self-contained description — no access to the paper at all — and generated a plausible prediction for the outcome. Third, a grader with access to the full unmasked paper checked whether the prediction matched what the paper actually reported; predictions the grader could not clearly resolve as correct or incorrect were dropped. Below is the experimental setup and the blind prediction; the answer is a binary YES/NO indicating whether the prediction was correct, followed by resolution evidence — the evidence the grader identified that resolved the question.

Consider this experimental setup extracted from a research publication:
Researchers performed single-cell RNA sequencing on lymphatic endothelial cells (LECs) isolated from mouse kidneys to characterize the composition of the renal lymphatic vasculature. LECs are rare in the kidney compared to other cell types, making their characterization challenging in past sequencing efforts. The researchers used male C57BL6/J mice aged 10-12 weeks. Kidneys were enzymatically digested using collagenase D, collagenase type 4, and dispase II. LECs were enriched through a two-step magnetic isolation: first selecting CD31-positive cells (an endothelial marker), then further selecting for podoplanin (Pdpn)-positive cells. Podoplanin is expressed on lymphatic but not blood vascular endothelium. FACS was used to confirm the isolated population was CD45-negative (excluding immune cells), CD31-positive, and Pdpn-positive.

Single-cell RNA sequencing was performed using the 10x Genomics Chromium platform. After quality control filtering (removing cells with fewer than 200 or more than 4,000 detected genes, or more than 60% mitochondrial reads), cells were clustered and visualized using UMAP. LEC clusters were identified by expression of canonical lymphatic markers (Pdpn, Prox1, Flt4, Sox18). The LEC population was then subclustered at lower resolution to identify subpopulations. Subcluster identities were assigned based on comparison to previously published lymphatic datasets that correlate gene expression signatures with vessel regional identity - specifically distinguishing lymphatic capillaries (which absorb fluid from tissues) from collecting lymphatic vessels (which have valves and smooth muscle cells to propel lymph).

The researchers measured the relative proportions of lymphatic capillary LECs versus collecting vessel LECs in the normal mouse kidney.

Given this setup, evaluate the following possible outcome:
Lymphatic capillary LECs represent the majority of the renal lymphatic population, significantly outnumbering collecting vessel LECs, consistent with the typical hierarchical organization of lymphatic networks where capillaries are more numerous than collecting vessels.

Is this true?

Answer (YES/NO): NO